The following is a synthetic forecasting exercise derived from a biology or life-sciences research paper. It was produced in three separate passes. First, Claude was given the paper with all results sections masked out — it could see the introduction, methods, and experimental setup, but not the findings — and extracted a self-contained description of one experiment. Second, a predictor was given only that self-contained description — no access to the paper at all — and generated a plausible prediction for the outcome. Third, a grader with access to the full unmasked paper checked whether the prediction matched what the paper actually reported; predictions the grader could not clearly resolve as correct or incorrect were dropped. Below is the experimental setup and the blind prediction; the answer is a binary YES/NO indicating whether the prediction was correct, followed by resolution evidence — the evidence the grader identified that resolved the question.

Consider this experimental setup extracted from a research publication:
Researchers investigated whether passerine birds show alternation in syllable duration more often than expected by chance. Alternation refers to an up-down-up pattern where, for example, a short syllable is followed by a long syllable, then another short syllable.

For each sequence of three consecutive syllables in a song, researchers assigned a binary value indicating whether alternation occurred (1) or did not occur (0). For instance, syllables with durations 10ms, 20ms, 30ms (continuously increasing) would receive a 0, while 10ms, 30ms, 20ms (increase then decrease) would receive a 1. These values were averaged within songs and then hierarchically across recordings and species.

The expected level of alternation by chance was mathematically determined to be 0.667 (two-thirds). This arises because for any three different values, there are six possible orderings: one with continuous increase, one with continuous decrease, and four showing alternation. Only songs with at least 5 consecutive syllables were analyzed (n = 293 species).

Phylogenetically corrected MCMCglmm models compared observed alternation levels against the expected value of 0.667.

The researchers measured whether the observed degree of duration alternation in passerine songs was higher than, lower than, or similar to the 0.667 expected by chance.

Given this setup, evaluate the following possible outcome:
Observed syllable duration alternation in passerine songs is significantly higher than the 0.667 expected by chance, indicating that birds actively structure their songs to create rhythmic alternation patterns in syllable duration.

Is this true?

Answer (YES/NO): NO